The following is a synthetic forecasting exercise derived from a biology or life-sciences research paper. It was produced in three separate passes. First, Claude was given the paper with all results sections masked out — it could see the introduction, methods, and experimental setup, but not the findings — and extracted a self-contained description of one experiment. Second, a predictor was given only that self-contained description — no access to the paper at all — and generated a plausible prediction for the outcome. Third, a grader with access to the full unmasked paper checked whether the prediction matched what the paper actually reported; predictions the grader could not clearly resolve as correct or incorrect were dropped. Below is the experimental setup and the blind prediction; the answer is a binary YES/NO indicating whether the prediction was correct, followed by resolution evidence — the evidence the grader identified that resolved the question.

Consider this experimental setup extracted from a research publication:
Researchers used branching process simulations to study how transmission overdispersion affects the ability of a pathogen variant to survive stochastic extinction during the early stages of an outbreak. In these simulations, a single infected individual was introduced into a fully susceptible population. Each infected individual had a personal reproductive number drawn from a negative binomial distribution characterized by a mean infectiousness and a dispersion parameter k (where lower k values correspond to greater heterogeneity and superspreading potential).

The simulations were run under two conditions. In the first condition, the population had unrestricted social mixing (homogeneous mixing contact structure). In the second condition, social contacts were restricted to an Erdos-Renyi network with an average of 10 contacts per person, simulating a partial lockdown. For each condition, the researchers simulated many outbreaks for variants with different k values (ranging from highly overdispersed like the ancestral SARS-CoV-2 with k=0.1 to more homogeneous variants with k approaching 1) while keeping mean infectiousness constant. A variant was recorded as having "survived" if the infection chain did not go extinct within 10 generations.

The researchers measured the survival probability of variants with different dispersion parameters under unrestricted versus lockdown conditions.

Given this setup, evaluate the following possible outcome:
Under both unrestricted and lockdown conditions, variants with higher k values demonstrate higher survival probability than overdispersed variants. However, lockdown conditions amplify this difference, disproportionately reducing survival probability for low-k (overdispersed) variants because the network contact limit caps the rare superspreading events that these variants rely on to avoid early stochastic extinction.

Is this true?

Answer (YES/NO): YES